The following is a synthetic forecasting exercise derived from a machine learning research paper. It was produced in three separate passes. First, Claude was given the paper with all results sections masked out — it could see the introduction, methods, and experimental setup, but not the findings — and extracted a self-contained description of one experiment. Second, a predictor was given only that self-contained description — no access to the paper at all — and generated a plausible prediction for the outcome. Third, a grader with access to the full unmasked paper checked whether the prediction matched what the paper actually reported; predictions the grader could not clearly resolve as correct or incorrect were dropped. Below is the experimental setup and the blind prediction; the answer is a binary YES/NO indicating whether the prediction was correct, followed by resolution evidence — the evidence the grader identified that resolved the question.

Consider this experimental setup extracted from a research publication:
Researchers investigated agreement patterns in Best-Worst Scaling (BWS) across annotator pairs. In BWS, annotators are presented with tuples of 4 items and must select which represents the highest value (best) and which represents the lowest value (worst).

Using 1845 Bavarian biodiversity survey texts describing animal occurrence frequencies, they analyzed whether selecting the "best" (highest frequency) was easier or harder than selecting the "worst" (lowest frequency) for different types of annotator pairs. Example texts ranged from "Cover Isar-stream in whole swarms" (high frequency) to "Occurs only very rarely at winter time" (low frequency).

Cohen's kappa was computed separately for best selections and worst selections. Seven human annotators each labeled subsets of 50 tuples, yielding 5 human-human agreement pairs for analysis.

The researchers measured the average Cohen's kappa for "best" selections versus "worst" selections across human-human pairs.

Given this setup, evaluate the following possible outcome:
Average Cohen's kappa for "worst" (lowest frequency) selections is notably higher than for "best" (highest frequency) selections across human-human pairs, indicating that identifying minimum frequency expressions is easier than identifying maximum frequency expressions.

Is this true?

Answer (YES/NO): NO